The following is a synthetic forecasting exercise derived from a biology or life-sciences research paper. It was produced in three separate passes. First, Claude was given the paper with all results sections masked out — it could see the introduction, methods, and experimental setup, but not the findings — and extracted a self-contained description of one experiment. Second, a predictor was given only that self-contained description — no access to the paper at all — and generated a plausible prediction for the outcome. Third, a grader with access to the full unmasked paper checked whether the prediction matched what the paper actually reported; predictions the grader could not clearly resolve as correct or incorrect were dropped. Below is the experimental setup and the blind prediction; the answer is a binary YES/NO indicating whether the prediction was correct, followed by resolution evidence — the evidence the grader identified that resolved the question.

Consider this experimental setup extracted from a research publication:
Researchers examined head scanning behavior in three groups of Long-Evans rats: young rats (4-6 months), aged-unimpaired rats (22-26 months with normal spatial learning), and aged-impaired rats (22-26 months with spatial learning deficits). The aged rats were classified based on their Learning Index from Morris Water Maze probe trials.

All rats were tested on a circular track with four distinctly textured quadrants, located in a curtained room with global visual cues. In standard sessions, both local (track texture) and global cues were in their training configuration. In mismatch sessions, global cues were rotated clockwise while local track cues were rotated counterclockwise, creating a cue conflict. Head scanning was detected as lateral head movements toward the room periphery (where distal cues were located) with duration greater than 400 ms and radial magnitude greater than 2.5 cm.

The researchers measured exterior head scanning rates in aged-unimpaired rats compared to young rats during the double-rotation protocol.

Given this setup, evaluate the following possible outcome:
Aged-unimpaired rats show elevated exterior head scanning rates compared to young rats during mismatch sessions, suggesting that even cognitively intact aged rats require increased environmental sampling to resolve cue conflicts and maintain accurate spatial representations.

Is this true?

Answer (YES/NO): NO